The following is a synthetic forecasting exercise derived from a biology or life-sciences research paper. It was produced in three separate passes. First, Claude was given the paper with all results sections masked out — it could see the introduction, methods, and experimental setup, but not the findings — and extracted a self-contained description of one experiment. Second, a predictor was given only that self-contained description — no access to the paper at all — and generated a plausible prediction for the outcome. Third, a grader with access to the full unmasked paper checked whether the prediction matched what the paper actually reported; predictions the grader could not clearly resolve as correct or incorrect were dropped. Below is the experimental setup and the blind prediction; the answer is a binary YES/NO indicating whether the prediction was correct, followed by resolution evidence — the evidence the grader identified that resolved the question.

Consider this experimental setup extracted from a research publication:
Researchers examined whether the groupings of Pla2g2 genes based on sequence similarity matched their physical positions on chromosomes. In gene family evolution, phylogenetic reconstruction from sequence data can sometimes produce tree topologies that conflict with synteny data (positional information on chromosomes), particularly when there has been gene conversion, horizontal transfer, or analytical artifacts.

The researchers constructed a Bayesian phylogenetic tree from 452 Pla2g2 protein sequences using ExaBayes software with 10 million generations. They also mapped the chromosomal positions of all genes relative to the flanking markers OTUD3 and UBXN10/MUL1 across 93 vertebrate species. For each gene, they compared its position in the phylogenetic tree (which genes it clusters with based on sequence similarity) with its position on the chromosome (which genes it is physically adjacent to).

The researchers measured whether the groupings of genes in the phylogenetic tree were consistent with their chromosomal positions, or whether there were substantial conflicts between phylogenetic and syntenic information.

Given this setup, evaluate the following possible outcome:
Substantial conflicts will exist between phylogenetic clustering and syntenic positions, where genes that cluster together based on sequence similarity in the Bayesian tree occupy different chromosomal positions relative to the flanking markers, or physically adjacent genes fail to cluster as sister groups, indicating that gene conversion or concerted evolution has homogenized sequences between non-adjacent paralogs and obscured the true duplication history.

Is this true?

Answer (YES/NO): NO